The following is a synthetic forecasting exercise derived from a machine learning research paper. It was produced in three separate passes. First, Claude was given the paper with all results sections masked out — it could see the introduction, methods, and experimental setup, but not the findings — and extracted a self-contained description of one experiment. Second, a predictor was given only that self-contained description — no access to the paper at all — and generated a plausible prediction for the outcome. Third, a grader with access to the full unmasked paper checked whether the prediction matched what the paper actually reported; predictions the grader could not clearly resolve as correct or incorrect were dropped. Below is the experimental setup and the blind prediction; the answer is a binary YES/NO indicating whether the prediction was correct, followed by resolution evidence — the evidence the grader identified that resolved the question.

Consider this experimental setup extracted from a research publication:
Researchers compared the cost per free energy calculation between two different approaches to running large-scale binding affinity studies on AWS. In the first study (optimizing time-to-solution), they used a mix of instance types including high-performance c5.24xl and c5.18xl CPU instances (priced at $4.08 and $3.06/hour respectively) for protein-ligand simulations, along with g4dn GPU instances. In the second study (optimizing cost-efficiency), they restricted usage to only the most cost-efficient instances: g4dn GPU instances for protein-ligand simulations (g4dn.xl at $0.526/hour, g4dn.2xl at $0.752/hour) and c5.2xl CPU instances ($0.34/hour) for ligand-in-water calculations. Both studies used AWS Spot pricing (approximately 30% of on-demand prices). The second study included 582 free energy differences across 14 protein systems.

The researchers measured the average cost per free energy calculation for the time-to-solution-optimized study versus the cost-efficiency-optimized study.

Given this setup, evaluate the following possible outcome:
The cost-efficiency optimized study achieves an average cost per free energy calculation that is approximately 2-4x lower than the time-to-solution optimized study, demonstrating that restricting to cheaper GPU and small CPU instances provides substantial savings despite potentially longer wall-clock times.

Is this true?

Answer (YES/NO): YES